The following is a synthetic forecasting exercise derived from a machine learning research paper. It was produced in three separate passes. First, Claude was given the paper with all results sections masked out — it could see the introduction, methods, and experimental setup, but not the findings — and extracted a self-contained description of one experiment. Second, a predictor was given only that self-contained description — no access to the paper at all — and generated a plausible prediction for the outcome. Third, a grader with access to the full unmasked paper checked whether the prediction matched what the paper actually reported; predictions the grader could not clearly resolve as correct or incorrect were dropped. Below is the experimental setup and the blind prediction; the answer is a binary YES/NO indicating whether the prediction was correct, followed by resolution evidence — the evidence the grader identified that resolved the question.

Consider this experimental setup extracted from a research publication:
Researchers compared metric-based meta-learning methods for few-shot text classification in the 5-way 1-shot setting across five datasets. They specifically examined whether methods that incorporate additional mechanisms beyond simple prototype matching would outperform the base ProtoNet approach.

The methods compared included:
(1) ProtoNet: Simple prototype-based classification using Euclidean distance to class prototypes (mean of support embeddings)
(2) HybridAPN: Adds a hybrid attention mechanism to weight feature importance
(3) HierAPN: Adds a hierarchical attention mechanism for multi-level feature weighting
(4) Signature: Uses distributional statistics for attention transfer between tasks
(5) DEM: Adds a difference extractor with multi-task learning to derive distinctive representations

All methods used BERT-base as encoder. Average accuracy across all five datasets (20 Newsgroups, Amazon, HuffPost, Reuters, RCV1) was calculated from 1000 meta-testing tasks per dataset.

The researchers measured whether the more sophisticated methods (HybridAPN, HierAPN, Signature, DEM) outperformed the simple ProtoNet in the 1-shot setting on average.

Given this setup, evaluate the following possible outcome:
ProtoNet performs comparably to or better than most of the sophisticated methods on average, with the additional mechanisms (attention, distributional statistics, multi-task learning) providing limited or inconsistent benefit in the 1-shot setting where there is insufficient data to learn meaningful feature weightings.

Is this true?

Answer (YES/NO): NO